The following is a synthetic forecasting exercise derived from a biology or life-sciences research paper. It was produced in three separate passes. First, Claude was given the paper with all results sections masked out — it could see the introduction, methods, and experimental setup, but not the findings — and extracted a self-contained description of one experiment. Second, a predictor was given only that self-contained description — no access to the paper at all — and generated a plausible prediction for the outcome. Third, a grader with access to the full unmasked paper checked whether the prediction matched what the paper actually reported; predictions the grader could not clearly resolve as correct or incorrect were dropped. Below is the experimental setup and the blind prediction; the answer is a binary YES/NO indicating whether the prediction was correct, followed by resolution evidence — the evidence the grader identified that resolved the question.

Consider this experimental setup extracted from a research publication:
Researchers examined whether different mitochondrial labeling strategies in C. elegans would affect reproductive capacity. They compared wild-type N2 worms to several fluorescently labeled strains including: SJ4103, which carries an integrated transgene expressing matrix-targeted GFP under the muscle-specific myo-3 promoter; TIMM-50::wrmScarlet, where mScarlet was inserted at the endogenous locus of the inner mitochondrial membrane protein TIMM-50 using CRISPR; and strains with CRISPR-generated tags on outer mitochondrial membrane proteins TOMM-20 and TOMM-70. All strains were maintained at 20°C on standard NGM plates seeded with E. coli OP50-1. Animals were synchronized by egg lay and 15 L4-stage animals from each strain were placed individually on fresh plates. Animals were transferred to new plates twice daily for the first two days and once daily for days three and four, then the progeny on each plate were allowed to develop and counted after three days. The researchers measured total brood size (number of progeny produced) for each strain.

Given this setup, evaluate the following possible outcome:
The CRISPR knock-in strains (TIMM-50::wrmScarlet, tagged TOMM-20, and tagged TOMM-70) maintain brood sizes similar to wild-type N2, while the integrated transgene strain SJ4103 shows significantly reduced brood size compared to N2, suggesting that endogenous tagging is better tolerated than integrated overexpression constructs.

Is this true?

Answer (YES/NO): NO